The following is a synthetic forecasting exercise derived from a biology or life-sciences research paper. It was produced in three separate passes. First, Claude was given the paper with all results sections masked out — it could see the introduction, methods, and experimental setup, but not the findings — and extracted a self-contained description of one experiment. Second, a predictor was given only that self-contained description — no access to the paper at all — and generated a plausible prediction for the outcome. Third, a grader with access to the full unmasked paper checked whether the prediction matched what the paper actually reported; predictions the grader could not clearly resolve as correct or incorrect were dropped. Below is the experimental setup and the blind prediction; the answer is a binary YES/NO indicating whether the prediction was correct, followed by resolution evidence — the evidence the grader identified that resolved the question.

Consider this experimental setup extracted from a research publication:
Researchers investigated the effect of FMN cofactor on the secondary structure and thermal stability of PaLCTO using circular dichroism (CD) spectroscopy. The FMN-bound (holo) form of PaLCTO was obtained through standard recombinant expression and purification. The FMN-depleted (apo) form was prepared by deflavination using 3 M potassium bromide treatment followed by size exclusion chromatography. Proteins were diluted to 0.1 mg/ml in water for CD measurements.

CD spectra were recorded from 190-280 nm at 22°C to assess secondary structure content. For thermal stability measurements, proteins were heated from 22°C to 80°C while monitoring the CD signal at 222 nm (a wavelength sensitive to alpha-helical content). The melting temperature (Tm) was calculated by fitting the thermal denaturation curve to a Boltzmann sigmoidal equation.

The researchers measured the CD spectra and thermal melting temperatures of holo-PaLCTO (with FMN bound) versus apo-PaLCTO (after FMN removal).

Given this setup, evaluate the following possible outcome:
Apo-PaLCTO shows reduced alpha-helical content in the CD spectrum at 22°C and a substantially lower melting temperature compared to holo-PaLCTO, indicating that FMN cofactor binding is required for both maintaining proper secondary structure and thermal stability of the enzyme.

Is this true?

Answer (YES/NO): NO